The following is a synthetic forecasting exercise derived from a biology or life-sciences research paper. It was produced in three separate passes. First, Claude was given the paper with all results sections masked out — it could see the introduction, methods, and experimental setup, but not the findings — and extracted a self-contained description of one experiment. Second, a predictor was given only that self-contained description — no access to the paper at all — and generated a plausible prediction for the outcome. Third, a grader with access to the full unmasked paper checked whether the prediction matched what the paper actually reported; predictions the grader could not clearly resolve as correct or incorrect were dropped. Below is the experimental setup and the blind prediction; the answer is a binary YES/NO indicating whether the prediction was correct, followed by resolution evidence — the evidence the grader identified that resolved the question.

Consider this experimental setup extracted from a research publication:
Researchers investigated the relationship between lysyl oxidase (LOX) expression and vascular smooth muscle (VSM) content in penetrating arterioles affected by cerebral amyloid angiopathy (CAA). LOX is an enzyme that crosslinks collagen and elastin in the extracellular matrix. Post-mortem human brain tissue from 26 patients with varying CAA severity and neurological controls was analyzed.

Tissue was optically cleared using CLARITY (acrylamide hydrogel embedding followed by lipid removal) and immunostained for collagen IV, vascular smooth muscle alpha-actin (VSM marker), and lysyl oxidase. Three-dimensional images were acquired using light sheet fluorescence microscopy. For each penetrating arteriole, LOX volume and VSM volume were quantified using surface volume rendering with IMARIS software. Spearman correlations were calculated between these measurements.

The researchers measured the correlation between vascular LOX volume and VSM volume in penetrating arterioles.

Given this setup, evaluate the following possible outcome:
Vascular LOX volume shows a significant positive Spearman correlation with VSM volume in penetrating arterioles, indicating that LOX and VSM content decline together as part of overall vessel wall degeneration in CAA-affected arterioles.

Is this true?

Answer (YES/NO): NO